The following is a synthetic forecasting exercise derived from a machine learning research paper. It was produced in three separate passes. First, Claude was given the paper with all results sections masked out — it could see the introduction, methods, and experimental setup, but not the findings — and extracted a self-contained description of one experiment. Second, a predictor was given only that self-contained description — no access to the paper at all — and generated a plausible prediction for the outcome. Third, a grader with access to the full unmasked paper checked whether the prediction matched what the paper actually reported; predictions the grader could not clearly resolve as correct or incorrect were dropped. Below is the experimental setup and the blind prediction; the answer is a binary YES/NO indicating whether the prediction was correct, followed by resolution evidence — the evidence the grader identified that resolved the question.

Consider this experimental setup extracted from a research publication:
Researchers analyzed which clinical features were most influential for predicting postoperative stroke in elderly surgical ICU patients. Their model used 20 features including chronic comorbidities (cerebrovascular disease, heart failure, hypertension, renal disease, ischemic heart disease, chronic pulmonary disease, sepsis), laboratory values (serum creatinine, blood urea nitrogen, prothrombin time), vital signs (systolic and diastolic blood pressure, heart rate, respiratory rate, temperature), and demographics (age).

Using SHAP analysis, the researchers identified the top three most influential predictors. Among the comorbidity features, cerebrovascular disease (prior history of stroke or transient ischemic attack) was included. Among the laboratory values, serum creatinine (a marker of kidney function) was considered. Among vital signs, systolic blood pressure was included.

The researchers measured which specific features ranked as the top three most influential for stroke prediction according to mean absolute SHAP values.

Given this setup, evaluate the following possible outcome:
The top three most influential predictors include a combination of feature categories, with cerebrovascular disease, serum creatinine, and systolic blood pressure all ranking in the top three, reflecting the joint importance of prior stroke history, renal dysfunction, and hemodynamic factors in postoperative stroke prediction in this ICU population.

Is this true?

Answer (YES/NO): YES